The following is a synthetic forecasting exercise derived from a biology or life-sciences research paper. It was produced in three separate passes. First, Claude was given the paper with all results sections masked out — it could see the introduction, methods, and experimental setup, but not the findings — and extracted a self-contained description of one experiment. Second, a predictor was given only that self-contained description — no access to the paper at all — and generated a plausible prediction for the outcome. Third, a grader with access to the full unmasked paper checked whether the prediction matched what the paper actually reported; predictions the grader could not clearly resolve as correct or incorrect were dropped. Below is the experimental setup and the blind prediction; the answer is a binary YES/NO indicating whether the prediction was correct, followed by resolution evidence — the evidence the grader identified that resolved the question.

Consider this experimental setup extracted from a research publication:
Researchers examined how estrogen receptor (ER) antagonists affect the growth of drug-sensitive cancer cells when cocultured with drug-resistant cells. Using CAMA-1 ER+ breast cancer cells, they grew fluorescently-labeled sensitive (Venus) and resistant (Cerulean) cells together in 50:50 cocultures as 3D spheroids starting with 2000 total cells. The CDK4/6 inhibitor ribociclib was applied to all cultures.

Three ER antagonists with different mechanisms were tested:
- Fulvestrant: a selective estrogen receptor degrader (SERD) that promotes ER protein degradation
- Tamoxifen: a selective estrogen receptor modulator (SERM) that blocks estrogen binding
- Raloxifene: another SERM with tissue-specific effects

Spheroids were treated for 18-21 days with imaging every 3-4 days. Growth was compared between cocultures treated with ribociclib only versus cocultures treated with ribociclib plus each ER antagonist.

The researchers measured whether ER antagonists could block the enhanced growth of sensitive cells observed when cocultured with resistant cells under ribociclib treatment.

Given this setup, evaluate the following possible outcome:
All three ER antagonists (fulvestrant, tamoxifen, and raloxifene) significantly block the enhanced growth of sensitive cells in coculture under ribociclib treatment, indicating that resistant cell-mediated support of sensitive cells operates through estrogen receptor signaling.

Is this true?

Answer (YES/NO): NO